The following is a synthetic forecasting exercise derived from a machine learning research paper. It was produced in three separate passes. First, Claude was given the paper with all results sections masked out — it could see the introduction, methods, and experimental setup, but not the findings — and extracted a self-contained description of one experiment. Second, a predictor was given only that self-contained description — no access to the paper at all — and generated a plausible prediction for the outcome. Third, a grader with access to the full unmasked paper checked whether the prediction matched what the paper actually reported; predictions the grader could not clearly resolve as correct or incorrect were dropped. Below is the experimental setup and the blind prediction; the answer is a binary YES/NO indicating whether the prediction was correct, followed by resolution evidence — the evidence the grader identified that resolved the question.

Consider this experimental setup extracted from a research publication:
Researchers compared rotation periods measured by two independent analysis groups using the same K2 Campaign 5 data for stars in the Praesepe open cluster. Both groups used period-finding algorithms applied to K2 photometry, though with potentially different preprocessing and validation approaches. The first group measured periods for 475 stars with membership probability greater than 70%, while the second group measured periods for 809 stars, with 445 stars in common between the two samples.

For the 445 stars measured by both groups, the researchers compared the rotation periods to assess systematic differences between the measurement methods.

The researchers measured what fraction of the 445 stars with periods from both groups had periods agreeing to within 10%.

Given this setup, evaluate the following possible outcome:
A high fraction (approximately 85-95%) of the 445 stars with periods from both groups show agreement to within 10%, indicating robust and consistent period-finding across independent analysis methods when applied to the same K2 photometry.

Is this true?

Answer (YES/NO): NO